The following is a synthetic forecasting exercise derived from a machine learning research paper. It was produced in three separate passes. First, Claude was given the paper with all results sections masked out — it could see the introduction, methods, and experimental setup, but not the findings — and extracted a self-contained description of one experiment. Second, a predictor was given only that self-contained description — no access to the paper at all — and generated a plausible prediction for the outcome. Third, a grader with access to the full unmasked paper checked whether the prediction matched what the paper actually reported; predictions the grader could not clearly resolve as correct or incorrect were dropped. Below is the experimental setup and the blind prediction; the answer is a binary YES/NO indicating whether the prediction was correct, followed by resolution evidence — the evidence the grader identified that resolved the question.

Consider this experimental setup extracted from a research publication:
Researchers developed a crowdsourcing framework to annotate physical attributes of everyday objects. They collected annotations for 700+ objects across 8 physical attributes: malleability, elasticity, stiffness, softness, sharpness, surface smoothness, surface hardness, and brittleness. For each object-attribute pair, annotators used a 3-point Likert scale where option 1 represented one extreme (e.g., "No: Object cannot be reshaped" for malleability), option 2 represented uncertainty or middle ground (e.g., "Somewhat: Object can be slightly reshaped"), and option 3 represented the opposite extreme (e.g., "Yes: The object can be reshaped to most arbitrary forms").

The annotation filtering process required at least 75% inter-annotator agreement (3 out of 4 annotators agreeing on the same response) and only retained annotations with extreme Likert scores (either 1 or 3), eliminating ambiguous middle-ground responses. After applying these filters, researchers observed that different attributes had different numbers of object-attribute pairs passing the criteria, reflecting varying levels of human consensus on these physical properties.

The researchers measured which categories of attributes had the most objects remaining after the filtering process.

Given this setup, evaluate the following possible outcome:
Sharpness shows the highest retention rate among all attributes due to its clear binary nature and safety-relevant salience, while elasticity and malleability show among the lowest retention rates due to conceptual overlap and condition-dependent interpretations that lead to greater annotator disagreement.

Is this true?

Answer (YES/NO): NO